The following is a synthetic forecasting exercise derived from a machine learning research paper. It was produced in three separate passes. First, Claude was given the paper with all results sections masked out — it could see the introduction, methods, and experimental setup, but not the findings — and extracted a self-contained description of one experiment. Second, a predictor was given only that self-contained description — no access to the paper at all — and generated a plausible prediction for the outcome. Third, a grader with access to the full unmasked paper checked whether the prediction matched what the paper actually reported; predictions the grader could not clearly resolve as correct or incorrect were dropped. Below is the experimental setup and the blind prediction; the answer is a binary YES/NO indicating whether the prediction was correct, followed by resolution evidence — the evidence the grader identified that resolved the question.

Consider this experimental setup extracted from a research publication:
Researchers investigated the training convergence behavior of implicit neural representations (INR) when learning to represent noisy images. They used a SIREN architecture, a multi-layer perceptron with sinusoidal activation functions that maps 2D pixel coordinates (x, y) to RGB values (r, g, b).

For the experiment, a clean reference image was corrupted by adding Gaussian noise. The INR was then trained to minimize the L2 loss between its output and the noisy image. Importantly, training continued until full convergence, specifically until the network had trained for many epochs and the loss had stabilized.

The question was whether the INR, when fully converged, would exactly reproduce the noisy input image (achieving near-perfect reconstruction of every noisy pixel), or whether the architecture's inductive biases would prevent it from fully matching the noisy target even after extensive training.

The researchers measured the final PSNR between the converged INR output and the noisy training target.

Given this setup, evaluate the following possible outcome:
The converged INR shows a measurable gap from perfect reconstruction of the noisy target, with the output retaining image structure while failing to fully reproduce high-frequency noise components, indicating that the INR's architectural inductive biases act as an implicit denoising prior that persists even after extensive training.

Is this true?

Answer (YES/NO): YES